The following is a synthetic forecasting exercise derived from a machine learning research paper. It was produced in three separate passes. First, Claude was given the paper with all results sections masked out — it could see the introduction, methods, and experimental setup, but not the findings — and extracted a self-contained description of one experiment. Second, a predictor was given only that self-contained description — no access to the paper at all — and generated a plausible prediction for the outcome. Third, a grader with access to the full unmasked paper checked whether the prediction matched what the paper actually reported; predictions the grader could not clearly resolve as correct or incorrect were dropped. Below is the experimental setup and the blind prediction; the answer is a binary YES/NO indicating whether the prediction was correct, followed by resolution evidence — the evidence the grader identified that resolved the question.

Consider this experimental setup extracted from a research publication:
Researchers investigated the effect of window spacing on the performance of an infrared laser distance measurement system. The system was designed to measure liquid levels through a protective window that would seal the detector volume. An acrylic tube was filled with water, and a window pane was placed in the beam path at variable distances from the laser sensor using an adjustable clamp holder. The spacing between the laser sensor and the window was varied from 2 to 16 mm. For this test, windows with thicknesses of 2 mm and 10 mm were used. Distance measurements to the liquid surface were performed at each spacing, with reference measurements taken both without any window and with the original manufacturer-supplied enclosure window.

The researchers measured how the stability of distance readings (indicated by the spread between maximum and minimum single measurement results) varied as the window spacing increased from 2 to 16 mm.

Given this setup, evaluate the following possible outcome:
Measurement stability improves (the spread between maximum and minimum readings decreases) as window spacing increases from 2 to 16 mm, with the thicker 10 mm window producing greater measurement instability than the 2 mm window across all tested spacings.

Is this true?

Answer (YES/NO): NO